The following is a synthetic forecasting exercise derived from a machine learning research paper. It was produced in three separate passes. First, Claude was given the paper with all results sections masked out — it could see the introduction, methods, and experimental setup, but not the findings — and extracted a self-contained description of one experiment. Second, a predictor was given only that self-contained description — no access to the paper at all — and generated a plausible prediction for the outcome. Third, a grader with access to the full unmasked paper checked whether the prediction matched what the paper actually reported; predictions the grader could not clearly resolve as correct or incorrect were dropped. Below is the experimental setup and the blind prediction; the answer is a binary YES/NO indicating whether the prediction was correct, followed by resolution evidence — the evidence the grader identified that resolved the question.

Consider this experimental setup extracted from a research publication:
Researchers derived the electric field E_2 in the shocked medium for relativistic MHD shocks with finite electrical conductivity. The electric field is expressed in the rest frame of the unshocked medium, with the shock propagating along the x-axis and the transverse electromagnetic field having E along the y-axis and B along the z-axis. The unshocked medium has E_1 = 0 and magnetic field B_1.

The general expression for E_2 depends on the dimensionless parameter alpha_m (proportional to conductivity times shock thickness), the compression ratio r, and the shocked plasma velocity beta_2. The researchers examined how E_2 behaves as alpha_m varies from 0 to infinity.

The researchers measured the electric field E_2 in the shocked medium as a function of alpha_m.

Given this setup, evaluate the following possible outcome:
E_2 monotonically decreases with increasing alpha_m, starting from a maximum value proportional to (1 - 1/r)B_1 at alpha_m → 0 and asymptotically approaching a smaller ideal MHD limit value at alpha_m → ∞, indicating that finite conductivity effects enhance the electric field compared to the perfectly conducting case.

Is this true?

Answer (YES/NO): NO